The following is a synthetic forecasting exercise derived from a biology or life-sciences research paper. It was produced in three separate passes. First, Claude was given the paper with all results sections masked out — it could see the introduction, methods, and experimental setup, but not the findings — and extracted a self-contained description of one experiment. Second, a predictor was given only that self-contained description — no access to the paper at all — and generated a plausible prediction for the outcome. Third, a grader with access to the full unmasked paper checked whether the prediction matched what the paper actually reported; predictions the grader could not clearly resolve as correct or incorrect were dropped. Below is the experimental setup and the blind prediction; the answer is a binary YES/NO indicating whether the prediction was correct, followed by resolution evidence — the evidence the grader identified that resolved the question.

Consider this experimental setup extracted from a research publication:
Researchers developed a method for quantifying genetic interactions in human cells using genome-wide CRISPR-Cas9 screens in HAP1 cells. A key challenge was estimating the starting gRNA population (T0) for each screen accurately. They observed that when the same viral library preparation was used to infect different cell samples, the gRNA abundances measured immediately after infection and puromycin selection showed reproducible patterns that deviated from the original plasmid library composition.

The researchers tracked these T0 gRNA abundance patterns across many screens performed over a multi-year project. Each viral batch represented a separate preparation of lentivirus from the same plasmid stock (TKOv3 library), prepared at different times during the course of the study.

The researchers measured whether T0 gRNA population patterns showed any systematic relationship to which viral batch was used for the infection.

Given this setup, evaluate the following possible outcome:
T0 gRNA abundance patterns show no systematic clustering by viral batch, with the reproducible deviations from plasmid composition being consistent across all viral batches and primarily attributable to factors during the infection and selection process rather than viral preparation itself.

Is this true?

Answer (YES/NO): NO